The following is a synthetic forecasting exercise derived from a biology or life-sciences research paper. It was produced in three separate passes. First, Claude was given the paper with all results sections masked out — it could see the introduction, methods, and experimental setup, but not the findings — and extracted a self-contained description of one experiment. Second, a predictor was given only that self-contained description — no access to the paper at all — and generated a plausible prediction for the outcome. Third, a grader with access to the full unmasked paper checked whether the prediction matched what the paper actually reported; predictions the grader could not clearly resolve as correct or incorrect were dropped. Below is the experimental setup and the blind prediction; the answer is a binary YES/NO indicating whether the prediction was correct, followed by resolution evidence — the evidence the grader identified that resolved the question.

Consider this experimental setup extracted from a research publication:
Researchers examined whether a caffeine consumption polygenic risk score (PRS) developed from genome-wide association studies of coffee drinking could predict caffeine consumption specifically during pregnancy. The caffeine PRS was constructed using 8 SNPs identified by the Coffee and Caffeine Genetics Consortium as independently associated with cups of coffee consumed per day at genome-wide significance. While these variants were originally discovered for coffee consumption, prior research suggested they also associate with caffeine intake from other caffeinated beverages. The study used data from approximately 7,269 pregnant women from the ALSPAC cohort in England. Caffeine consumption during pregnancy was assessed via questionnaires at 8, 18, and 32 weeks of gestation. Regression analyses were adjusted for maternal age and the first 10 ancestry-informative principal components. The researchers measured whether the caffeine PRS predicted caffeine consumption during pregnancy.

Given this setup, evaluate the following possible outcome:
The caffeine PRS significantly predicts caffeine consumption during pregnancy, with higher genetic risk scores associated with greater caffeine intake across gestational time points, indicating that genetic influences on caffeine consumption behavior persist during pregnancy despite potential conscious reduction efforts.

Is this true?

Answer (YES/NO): YES